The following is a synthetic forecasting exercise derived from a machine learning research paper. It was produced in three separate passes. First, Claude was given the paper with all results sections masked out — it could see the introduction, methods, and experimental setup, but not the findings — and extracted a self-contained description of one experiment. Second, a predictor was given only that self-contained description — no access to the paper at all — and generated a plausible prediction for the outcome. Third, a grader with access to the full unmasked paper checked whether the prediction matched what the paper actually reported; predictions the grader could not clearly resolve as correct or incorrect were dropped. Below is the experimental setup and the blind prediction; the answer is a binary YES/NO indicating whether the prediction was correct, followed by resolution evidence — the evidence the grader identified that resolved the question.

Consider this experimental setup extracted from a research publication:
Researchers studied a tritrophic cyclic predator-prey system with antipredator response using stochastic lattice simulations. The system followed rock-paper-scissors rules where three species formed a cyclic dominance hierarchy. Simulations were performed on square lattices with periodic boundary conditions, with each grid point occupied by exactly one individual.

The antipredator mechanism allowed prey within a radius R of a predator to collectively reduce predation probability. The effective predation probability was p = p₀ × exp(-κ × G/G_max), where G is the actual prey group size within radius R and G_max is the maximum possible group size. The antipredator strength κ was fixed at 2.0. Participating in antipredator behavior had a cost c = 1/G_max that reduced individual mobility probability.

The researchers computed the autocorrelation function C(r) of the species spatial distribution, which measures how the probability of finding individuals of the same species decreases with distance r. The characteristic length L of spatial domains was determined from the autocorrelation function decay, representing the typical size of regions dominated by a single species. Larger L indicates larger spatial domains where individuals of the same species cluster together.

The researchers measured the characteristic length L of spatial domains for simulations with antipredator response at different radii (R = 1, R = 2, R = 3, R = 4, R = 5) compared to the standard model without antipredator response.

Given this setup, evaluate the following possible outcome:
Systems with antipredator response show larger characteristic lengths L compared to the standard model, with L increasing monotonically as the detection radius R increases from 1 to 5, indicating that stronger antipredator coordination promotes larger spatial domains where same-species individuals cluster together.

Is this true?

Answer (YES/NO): YES